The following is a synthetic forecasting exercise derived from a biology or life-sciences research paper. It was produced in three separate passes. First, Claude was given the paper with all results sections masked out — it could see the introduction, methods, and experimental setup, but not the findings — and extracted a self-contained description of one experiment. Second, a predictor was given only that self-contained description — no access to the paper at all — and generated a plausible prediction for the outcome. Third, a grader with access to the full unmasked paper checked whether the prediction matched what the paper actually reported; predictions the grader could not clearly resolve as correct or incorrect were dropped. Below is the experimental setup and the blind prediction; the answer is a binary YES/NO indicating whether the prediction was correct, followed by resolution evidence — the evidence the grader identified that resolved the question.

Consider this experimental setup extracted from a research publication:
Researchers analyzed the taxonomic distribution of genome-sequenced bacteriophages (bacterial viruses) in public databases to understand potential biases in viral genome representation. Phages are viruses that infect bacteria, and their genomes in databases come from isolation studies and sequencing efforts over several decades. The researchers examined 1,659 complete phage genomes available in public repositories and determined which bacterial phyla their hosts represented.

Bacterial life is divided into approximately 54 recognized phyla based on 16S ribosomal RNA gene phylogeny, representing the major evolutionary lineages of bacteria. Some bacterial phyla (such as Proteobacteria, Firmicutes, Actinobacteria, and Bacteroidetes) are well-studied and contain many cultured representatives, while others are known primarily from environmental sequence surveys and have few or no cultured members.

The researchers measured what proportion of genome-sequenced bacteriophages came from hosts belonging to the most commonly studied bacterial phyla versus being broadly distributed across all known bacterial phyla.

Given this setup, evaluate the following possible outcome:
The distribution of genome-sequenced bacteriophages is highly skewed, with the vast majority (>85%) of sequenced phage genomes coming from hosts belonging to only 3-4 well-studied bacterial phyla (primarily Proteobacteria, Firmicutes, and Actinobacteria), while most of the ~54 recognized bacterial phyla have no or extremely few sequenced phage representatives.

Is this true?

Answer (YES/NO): YES